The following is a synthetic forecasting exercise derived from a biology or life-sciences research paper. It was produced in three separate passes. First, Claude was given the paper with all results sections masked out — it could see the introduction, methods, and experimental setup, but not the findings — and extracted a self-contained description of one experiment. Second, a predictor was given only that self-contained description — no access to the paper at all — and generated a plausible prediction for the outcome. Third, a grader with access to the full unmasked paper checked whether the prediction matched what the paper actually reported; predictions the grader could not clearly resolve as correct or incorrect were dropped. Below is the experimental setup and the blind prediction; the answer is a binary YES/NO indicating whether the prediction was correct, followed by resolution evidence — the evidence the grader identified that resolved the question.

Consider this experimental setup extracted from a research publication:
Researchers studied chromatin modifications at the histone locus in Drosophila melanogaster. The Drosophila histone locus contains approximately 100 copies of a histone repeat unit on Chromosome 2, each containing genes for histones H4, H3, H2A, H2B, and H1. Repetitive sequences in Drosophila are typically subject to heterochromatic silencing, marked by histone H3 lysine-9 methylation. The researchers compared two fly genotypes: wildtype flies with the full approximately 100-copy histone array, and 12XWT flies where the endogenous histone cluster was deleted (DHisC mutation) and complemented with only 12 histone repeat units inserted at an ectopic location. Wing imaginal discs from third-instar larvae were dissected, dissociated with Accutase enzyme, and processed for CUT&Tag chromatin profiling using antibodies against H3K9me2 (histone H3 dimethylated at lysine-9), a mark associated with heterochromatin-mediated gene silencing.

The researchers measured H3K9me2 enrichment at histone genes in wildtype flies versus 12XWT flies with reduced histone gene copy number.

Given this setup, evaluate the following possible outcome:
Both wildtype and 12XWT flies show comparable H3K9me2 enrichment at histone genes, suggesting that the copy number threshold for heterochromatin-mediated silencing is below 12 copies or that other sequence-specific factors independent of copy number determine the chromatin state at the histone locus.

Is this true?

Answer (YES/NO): NO